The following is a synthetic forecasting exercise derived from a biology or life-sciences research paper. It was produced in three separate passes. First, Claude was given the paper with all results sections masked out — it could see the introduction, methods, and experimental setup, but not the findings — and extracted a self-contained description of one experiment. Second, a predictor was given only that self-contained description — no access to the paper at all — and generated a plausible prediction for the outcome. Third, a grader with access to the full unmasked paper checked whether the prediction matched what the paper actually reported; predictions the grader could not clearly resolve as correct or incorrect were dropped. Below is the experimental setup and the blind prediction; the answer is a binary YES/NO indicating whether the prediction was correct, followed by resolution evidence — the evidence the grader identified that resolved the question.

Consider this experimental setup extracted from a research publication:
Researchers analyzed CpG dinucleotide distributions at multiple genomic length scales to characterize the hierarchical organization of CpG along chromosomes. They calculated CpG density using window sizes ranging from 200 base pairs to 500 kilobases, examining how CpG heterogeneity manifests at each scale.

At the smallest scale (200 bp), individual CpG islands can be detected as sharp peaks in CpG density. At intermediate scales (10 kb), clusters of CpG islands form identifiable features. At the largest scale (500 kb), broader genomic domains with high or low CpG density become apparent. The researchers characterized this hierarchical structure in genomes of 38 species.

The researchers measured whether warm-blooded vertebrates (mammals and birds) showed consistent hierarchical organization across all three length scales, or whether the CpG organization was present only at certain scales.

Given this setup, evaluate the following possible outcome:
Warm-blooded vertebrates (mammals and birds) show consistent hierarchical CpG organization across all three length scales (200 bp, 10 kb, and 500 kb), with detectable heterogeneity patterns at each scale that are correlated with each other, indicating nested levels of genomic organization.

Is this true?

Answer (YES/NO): YES